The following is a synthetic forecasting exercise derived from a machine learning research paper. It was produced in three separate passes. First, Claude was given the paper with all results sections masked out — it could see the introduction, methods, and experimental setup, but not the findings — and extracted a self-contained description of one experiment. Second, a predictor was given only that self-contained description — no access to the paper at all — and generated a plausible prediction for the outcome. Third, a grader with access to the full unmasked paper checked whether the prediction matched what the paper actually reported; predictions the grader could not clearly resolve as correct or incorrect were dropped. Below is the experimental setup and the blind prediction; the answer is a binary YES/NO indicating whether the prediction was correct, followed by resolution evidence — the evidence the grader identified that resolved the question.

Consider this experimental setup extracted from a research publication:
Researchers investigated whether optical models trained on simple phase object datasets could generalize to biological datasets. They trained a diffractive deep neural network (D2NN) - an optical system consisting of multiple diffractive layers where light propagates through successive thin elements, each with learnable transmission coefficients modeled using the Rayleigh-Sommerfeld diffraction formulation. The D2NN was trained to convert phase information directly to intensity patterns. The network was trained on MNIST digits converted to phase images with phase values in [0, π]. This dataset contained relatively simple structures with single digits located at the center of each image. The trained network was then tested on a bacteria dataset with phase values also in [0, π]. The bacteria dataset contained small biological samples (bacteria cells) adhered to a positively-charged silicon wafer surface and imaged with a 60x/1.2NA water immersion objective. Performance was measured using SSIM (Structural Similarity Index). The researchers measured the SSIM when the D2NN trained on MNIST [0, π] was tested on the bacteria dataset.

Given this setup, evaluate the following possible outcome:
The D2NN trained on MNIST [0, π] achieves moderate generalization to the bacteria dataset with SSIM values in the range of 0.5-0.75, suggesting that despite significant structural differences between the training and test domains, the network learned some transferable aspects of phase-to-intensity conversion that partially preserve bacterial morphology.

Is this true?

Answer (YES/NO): YES